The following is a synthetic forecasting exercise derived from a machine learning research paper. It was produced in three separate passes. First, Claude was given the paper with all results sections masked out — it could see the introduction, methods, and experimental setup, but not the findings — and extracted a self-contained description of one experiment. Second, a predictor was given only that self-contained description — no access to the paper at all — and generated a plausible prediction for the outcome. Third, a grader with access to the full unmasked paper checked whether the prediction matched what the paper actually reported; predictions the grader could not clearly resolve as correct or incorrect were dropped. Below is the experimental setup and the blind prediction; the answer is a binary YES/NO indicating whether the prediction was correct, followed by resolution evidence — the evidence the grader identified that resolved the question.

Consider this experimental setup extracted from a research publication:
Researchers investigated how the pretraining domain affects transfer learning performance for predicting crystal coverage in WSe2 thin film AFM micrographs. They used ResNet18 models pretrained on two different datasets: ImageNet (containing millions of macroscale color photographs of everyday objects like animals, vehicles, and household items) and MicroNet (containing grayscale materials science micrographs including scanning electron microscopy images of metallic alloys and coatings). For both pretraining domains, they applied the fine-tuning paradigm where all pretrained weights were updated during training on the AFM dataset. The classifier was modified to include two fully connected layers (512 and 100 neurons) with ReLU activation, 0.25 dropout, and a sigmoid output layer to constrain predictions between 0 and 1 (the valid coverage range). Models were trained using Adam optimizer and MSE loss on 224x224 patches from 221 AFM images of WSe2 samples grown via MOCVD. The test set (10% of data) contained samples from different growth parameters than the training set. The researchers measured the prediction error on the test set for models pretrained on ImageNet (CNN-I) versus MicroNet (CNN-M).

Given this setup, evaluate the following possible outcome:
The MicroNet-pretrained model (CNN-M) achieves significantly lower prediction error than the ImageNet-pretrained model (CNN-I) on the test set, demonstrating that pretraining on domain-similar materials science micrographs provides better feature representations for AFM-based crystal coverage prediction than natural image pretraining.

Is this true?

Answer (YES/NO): NO